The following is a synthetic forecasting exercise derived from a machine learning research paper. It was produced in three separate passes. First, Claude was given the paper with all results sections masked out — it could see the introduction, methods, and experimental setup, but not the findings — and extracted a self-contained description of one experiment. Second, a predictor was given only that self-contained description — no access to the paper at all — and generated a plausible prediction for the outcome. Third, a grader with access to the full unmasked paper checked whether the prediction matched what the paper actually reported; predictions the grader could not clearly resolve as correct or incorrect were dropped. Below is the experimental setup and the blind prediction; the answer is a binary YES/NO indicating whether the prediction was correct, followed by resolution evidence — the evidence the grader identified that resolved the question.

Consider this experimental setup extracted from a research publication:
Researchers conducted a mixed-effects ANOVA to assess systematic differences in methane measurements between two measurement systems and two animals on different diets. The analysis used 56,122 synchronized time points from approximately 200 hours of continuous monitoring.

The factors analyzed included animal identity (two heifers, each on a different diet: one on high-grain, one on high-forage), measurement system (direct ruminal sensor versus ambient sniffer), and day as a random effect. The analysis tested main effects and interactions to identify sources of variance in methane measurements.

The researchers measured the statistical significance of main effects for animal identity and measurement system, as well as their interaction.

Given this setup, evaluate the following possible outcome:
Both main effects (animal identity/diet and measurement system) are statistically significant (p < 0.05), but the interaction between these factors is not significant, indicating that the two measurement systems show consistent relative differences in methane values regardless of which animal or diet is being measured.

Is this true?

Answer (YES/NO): NO